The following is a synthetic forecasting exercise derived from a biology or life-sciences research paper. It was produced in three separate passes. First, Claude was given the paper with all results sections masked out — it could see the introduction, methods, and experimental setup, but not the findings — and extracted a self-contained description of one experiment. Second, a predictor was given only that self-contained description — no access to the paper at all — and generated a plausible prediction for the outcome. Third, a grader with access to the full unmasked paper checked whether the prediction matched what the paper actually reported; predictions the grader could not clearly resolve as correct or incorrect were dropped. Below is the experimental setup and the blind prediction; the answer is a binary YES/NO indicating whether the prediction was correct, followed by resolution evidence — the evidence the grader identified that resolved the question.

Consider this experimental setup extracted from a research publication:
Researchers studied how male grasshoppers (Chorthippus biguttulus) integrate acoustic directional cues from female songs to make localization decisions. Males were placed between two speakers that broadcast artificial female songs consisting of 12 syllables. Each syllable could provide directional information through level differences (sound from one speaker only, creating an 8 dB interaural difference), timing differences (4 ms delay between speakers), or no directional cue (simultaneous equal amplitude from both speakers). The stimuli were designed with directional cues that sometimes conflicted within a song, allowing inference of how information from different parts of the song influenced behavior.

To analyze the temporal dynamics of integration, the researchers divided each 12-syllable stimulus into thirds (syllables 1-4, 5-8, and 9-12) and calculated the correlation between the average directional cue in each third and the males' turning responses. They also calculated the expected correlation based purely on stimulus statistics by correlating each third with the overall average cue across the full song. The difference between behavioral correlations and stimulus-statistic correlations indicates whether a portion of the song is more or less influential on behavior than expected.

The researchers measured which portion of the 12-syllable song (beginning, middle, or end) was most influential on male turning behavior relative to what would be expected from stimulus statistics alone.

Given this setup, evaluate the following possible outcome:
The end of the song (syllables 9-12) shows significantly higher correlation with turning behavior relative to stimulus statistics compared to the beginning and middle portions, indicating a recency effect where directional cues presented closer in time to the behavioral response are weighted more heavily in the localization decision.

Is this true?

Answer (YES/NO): NO